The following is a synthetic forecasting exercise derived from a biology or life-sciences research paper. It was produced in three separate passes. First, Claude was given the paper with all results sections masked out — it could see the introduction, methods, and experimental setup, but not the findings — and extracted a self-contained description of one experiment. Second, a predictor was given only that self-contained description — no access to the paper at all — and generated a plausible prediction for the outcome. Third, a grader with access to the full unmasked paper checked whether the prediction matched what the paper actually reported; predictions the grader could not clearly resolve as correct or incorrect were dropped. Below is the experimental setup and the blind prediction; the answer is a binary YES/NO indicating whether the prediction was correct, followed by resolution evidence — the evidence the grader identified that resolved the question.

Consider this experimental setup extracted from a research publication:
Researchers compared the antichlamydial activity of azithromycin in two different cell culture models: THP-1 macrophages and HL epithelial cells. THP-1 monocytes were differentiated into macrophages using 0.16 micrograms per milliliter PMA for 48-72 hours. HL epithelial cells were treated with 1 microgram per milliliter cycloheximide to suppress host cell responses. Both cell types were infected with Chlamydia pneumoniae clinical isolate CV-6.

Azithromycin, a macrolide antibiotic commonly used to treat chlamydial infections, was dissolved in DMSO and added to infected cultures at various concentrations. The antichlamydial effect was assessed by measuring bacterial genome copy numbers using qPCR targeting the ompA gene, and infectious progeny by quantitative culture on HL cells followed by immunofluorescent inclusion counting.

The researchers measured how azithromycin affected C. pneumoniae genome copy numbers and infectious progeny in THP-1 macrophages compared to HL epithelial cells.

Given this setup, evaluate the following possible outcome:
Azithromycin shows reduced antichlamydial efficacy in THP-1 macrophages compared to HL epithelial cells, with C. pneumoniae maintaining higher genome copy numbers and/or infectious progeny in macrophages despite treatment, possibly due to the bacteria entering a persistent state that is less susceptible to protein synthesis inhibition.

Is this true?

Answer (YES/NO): YES